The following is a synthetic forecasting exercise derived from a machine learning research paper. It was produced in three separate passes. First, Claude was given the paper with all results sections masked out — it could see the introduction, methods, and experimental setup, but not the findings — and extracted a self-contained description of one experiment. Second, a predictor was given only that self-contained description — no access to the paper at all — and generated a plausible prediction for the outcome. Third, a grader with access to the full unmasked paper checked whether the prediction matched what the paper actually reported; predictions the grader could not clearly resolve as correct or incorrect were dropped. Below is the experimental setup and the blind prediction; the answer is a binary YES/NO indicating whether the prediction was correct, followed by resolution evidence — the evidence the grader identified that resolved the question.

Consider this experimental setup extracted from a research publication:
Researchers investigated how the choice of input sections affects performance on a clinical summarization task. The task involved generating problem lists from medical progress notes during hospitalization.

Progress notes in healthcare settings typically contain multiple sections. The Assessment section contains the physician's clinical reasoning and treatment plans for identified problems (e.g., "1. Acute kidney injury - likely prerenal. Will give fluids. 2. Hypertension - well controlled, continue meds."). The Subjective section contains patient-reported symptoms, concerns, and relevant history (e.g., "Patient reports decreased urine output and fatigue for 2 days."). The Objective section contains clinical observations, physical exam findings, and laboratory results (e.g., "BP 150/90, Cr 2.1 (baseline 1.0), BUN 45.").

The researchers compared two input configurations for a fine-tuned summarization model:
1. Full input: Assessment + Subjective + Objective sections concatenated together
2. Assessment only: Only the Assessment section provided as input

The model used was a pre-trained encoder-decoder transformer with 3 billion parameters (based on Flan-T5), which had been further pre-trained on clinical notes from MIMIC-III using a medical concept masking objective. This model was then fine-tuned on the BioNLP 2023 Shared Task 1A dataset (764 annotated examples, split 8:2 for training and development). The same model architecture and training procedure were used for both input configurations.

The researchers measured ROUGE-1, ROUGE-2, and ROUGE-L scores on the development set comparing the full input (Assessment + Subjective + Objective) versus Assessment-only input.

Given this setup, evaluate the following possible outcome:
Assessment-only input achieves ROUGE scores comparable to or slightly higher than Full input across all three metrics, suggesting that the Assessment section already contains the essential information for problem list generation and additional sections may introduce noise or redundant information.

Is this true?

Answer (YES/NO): NO